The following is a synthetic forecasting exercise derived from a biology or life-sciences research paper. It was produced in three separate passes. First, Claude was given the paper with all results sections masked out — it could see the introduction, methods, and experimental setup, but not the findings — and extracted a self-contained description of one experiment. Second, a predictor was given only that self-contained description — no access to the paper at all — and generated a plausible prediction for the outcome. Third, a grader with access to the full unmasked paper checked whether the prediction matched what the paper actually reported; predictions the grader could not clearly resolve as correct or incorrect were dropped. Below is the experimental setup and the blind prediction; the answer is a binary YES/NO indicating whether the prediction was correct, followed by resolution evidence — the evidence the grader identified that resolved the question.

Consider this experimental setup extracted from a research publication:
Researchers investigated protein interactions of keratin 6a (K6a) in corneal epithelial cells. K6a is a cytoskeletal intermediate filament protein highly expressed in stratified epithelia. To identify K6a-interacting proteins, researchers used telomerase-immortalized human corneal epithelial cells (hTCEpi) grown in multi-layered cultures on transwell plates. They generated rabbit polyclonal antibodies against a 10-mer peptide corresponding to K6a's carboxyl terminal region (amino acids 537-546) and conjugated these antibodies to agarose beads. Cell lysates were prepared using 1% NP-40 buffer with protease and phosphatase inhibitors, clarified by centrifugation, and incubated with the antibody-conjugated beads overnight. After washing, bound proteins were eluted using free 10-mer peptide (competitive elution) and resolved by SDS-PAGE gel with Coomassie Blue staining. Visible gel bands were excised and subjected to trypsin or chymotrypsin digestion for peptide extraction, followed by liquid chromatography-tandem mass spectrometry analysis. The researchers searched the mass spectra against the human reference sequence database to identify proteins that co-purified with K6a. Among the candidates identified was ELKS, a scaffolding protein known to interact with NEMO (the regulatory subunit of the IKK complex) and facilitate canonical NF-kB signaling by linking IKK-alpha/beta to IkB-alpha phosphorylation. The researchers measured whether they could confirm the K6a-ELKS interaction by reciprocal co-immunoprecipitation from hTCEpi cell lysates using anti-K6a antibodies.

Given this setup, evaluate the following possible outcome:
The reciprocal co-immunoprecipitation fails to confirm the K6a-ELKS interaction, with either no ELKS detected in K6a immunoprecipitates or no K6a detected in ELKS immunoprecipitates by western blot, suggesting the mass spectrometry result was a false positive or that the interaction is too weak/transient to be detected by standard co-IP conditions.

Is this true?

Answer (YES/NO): NO